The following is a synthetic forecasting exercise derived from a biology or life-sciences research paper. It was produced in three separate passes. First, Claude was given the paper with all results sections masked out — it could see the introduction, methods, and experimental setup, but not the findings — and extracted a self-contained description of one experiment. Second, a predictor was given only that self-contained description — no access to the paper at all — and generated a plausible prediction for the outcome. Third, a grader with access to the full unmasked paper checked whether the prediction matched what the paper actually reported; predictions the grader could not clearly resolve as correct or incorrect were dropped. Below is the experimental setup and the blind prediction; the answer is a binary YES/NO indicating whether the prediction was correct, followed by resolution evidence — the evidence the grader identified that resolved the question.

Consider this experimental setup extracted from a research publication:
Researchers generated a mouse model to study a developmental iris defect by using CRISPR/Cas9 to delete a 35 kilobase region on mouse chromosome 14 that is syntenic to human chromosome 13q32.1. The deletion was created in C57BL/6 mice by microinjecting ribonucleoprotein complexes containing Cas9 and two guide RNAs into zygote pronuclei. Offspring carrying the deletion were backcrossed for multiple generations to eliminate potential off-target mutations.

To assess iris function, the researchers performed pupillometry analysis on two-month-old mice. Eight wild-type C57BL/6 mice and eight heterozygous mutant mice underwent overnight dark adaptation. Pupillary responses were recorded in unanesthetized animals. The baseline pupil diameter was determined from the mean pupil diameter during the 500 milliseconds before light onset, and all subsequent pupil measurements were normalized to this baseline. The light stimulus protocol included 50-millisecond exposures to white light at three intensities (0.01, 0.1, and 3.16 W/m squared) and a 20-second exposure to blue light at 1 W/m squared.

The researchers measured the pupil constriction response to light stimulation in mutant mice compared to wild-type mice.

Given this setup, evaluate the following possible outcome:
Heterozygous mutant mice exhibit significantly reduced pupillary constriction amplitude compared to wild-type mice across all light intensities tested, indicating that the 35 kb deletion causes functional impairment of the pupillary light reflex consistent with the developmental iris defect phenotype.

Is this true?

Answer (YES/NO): NO